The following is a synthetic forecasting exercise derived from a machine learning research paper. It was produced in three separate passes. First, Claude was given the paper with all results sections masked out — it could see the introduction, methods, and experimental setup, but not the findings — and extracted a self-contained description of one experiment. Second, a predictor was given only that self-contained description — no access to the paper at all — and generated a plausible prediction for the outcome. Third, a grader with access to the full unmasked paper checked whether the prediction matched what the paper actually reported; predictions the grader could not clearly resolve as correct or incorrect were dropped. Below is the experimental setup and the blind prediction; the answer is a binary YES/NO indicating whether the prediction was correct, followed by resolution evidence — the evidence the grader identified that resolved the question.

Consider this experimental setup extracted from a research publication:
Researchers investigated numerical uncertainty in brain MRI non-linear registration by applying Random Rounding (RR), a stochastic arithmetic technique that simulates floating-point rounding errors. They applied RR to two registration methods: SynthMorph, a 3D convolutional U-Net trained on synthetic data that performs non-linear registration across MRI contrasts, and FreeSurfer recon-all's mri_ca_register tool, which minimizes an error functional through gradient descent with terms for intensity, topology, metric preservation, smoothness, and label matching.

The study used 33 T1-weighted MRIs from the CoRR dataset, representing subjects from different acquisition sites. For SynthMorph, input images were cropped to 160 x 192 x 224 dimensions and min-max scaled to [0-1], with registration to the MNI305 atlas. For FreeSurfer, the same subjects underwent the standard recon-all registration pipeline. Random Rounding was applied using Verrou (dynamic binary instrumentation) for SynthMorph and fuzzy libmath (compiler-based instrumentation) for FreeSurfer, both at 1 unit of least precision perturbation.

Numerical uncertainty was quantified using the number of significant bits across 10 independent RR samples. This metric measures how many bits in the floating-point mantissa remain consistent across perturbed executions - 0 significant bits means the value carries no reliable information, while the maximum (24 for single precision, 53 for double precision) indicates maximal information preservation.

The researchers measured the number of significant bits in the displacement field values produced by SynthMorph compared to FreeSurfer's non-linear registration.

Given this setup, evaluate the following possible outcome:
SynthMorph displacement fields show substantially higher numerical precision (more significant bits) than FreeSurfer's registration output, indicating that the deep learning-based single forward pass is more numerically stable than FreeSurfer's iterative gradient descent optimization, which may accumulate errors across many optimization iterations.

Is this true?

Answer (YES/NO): YES